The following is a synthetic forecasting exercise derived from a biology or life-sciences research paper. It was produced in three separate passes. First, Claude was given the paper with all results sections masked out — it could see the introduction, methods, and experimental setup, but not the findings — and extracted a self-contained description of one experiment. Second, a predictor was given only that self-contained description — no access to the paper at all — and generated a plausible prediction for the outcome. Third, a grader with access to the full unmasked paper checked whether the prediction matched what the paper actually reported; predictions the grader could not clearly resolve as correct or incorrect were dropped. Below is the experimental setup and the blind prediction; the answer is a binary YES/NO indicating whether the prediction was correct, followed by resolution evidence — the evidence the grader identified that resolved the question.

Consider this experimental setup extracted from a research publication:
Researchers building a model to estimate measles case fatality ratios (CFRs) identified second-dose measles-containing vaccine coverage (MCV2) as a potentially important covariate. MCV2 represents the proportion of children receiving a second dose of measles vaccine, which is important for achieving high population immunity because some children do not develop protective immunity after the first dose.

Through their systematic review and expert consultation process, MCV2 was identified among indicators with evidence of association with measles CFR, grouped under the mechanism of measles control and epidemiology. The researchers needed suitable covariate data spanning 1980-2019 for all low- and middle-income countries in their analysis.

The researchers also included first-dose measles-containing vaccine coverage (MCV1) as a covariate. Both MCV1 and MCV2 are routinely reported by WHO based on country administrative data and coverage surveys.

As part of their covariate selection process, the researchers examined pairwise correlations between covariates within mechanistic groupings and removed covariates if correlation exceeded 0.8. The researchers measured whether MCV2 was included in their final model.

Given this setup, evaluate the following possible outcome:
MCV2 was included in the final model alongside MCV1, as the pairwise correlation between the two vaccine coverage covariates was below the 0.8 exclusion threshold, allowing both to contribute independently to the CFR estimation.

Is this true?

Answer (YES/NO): NO